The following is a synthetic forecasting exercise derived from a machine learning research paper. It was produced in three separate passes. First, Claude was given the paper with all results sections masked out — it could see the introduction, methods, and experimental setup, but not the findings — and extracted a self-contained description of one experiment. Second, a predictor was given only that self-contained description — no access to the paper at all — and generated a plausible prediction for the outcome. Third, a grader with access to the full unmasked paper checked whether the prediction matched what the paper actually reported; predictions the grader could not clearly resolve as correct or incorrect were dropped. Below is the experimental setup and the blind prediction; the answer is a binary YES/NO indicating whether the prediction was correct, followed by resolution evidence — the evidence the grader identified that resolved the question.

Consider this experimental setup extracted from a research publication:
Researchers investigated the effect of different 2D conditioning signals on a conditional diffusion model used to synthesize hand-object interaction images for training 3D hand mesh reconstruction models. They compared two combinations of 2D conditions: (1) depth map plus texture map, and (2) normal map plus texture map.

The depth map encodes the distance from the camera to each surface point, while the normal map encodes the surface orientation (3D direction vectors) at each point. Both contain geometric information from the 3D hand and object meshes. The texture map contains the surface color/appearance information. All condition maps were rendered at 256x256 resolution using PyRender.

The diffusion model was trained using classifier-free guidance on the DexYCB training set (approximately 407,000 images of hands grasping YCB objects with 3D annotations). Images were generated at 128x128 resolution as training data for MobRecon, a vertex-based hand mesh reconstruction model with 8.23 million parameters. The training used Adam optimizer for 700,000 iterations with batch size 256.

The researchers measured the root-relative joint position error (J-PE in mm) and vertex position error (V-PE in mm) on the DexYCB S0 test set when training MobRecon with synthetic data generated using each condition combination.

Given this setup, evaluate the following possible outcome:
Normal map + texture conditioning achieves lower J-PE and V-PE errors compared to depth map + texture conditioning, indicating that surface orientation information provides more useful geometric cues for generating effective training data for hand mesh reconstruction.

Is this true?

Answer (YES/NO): YES